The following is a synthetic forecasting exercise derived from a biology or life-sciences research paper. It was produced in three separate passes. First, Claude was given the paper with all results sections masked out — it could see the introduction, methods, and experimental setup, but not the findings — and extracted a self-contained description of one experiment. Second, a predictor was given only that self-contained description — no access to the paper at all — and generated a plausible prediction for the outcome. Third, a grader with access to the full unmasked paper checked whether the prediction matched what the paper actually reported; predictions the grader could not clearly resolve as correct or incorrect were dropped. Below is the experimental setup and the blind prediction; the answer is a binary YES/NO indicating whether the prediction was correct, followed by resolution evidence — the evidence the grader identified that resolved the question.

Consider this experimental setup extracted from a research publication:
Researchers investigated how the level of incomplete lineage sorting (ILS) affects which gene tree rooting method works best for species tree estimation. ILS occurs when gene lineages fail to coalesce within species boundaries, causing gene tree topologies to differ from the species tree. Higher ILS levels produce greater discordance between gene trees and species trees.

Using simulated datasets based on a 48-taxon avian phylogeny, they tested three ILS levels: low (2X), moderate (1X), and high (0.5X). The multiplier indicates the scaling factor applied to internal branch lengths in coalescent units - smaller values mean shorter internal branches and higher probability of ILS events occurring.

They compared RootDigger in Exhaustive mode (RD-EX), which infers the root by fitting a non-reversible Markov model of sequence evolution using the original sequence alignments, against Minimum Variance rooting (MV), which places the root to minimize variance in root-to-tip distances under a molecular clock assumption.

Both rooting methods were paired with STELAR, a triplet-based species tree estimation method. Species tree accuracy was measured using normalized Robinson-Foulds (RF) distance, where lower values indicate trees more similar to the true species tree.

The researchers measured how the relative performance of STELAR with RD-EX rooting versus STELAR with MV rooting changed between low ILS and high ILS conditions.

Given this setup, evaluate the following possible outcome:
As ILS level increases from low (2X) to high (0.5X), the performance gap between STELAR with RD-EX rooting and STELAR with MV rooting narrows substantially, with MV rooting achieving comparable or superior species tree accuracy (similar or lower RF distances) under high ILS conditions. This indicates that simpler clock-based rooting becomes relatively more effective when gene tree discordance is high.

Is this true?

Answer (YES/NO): NO